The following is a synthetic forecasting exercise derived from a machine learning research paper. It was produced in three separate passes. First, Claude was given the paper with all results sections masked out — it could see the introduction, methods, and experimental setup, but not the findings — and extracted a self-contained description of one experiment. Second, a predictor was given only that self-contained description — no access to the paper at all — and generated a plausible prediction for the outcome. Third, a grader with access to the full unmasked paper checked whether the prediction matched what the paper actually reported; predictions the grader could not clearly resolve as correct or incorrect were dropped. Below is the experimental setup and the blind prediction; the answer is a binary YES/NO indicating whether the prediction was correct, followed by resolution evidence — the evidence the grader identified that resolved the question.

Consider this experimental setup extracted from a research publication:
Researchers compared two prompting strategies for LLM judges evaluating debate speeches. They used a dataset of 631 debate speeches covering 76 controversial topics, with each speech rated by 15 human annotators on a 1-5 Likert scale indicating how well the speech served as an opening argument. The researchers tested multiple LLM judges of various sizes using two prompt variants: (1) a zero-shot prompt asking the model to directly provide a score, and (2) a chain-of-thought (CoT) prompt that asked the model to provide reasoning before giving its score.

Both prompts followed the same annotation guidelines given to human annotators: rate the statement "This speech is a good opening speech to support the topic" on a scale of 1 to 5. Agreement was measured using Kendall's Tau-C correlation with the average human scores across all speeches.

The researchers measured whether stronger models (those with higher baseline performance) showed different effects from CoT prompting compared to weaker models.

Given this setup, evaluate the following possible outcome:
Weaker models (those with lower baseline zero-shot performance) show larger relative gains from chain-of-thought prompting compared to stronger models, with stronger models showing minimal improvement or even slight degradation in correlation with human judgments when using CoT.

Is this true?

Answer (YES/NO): NO